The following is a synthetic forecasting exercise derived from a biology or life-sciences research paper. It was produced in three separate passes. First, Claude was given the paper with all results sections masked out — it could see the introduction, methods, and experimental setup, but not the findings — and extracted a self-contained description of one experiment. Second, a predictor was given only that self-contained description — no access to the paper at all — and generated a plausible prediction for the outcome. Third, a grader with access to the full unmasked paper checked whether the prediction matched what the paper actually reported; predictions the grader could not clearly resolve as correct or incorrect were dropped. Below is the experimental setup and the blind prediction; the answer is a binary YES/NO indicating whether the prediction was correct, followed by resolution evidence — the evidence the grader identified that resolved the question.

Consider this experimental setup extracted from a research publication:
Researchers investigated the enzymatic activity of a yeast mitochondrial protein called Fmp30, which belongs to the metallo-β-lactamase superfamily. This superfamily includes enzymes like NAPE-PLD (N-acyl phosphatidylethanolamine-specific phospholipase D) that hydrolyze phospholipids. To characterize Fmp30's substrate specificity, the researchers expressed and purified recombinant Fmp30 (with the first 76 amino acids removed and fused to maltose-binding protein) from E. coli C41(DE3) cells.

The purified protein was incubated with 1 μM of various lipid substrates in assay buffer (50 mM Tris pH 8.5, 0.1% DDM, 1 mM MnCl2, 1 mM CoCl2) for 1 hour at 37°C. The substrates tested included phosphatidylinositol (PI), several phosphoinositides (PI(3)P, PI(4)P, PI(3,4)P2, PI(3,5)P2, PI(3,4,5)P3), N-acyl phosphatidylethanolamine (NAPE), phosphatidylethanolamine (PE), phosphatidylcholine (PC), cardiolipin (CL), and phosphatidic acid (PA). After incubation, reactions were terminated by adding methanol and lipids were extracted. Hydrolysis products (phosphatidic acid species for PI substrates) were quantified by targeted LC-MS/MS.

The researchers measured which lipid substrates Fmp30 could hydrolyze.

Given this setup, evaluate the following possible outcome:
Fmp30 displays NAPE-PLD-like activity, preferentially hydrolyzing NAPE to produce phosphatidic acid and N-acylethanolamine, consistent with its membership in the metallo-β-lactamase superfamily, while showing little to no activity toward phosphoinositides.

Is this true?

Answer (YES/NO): NO